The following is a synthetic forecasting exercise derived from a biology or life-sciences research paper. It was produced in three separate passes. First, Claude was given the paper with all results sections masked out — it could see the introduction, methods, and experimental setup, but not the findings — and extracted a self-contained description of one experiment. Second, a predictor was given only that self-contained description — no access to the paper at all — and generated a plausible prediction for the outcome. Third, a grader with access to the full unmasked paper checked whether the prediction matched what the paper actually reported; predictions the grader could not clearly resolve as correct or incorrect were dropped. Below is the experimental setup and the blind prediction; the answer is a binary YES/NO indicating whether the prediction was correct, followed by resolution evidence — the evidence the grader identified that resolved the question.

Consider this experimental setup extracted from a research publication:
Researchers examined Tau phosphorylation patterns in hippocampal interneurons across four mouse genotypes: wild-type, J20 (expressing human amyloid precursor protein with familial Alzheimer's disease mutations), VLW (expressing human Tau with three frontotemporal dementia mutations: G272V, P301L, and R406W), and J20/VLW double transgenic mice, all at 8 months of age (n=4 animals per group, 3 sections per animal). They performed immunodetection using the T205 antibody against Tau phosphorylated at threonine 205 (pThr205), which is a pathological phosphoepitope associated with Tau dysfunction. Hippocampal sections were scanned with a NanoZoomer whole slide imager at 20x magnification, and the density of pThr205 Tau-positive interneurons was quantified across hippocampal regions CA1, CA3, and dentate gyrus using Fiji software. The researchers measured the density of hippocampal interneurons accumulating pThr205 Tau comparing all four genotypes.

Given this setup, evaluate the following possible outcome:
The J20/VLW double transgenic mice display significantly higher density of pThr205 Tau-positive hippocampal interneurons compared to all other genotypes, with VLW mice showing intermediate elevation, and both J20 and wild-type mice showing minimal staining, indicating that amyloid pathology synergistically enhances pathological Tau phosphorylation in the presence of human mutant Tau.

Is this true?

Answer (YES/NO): NO